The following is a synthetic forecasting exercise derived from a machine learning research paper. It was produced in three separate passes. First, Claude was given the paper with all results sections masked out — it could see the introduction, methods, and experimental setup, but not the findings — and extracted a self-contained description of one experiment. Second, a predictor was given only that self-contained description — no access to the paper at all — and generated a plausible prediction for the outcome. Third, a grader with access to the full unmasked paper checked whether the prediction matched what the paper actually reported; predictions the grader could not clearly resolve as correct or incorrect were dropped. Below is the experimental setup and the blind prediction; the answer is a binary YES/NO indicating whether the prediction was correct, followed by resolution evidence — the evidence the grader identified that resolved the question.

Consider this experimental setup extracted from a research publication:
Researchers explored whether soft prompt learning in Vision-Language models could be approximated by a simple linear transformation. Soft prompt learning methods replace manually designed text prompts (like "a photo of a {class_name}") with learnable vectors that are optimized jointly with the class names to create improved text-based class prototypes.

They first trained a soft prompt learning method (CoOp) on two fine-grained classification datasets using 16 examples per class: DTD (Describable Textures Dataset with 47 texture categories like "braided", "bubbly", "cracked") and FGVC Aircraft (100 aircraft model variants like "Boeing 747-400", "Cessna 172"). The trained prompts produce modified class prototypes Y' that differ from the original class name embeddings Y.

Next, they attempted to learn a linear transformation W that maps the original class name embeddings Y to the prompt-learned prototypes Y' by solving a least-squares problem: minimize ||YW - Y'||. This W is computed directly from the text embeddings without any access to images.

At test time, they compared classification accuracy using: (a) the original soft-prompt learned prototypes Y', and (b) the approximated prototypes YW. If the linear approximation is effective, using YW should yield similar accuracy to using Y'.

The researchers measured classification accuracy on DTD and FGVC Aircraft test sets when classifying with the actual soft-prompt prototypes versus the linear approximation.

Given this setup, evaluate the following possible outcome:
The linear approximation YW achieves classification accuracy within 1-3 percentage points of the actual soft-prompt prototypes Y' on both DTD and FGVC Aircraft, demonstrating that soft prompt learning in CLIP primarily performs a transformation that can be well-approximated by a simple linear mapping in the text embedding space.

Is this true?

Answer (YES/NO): YES